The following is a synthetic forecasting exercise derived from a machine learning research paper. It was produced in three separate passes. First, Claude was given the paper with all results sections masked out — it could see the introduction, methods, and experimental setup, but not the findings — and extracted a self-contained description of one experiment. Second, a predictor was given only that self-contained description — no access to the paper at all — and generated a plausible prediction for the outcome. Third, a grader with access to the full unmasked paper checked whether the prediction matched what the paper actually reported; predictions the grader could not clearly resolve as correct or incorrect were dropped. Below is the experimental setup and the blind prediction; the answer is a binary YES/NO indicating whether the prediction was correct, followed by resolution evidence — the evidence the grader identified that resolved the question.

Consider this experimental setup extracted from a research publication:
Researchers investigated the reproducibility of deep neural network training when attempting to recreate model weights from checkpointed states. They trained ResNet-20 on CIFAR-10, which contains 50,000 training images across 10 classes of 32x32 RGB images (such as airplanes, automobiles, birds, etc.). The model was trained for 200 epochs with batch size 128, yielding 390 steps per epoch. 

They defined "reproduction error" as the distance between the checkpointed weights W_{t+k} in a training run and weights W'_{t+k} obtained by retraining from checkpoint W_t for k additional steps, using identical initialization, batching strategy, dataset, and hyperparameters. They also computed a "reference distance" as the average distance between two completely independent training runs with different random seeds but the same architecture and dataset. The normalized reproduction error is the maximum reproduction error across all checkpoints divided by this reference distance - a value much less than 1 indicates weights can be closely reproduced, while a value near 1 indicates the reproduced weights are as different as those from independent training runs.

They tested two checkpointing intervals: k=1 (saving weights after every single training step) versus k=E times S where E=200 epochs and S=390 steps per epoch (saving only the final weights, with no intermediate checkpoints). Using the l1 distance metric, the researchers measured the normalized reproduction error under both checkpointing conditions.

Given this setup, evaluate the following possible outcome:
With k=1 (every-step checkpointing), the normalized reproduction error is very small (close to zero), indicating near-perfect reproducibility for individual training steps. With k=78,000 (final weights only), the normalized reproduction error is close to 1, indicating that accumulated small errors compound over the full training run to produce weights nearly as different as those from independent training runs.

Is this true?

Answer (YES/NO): YES